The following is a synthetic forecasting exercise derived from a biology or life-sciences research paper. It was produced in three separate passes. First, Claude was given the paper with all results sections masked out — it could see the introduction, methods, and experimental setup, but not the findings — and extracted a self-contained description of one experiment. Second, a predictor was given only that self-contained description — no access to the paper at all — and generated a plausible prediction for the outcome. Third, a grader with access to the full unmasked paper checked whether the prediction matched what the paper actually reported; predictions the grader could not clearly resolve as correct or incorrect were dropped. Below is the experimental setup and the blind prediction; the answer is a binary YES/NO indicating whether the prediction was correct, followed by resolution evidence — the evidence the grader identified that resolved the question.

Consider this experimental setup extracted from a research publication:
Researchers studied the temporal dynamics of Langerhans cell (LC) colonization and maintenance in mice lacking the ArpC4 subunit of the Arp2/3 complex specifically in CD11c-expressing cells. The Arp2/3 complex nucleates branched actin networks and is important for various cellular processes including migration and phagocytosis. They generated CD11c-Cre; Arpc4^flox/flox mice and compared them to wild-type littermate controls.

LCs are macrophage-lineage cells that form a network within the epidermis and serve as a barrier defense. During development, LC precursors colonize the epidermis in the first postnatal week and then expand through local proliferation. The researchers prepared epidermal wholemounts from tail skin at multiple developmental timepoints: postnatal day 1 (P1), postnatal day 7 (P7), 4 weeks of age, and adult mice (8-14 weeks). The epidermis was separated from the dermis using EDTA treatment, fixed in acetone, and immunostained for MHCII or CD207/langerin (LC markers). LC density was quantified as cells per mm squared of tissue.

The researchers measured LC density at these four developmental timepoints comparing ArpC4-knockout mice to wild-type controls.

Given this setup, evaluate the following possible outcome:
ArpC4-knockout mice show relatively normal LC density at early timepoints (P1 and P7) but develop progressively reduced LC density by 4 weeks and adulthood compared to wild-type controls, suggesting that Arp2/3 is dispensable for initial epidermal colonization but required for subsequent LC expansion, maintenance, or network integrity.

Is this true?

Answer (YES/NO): YES